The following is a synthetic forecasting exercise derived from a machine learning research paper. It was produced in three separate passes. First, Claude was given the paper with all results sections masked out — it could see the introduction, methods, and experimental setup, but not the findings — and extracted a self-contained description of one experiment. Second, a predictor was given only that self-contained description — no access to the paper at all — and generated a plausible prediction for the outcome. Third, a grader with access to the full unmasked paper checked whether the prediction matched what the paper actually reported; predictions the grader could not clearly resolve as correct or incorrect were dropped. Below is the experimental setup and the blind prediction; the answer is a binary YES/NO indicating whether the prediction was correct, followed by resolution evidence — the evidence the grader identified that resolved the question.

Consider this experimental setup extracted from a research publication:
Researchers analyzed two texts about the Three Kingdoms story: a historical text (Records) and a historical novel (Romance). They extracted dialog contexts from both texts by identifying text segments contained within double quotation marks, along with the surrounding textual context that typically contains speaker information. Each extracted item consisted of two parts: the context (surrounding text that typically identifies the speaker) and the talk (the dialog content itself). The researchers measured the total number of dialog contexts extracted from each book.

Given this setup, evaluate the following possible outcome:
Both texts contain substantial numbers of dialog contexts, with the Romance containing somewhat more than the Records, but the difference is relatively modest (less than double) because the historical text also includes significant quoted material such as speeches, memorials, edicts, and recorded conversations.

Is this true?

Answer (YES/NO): YES